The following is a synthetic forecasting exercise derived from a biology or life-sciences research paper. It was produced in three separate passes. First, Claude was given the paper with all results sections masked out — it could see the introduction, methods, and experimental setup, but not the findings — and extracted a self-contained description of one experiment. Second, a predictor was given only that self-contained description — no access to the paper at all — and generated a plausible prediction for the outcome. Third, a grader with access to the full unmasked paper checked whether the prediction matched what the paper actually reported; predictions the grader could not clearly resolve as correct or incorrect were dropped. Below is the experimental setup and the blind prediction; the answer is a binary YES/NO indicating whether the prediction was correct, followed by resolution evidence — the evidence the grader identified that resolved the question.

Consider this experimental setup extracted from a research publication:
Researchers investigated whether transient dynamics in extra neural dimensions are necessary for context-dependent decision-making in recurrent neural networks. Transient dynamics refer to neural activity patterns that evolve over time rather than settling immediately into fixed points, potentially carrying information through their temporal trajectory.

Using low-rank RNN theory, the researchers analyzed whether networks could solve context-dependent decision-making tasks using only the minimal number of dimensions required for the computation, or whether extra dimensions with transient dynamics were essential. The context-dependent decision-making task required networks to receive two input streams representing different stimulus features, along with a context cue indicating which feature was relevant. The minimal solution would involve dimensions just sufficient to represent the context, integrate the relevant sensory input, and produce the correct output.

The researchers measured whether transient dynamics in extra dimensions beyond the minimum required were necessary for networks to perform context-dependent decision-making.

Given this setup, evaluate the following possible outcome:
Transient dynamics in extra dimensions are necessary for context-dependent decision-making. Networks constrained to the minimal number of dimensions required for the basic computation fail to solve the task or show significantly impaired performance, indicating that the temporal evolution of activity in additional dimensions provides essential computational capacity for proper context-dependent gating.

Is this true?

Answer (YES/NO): NO